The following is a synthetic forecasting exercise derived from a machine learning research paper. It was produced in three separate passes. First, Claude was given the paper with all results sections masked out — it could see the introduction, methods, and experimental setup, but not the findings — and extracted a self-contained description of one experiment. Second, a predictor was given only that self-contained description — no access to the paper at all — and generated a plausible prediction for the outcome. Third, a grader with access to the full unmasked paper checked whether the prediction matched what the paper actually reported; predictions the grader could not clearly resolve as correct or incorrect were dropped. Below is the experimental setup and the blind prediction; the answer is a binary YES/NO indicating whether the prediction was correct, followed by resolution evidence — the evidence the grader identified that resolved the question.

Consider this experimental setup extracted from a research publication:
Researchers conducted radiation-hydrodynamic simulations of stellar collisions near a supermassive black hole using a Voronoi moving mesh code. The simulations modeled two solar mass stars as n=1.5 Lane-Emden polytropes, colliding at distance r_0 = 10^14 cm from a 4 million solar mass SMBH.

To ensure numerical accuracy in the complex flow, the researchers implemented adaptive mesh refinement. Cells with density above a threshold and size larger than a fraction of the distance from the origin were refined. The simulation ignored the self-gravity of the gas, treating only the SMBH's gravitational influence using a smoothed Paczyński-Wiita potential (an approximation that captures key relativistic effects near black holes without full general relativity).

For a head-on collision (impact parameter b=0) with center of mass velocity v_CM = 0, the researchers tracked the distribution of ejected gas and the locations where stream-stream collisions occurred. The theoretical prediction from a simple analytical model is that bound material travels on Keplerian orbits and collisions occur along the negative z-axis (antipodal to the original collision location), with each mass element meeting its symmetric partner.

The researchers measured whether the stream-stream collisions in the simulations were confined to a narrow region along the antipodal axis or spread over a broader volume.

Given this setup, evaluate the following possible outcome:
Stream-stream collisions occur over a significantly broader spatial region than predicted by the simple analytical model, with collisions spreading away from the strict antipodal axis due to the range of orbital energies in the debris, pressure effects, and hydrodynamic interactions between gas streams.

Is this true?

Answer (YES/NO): NO